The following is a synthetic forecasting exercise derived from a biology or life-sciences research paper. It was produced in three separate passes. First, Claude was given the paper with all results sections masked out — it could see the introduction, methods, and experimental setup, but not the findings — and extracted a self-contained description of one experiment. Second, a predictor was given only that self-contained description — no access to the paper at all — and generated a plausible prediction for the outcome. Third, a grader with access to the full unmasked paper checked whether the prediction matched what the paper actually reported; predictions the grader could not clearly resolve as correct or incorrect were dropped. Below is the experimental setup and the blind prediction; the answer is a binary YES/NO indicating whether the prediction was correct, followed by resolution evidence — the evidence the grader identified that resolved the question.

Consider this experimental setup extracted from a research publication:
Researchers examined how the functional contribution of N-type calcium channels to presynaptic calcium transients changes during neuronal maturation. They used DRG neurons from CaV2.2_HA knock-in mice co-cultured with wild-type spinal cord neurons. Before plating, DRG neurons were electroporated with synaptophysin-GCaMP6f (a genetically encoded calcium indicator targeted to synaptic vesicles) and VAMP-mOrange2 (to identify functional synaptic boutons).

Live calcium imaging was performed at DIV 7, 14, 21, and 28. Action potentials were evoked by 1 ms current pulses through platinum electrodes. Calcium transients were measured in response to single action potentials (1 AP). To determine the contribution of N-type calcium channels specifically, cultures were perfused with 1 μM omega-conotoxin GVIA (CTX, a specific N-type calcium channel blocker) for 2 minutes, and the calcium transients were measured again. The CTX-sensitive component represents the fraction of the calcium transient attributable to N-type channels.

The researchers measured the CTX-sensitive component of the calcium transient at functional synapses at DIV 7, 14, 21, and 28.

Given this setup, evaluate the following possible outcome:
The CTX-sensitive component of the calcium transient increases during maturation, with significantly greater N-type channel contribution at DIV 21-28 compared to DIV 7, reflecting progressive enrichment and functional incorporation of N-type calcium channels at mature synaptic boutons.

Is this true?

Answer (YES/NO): NO